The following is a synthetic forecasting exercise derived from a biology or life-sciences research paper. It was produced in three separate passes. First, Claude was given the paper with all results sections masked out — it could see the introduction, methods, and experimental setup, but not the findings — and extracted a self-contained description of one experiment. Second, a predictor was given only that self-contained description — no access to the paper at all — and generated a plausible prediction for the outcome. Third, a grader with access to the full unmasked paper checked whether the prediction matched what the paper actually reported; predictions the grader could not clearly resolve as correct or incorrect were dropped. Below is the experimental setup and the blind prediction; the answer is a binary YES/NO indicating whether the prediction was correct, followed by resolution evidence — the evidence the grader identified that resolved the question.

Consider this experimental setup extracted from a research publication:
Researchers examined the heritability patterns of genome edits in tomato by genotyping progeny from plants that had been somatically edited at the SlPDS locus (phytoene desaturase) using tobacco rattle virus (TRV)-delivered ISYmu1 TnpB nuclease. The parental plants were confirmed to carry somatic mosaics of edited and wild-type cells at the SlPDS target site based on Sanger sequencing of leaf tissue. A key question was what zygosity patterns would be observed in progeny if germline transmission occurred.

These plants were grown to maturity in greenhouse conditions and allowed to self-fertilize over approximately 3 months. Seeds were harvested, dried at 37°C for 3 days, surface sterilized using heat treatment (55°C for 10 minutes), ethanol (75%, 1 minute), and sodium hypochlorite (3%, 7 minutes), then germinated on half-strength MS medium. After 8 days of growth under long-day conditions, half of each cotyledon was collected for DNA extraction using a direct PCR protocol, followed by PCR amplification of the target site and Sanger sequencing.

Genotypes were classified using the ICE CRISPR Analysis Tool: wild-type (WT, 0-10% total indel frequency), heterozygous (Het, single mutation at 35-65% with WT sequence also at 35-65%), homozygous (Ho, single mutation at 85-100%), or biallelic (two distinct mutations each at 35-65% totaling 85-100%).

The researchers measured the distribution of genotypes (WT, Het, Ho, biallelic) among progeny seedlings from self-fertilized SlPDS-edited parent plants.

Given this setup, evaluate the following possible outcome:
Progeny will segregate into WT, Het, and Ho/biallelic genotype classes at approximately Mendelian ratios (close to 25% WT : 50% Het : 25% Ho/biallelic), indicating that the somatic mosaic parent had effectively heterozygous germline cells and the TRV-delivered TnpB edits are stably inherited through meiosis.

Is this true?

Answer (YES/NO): YES